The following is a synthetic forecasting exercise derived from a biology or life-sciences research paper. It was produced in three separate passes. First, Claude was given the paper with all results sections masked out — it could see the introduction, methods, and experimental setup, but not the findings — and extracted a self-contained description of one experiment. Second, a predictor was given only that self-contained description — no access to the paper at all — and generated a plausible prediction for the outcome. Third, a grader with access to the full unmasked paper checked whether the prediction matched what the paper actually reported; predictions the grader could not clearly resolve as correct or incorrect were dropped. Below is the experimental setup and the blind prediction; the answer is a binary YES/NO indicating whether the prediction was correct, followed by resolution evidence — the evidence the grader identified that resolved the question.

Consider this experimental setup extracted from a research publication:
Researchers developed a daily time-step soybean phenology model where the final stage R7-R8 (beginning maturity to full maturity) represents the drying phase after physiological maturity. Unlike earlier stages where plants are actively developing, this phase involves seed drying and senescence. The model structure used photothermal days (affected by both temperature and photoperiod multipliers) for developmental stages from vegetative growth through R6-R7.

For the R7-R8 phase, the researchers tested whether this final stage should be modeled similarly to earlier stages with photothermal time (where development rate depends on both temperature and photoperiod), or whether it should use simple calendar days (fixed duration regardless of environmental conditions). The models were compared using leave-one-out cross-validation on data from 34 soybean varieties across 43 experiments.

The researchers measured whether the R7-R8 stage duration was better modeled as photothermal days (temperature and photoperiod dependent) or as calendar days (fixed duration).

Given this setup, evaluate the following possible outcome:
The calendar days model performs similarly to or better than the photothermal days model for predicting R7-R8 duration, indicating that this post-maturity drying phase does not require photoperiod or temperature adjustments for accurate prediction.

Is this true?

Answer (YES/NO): YES